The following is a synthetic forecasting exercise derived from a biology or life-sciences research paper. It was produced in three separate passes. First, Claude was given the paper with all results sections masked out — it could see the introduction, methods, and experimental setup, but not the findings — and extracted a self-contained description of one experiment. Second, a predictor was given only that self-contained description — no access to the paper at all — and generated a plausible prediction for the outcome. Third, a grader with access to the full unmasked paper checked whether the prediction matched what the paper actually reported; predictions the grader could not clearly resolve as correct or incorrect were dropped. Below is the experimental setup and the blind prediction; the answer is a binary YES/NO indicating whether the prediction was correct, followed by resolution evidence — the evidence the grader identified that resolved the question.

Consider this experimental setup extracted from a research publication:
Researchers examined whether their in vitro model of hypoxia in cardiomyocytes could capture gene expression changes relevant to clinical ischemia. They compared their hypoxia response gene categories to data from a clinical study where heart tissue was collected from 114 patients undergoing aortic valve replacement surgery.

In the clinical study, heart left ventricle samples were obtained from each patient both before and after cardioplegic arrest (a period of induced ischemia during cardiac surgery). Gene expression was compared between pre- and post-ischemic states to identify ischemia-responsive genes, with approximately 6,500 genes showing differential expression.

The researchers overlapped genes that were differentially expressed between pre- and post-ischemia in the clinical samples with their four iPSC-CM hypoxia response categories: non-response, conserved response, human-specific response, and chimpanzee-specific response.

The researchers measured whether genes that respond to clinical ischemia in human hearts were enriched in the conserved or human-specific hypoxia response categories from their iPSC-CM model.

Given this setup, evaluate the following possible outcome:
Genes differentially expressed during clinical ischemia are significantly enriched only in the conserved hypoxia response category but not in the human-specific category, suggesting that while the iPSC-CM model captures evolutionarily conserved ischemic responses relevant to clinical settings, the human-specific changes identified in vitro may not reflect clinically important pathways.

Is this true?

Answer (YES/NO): NO